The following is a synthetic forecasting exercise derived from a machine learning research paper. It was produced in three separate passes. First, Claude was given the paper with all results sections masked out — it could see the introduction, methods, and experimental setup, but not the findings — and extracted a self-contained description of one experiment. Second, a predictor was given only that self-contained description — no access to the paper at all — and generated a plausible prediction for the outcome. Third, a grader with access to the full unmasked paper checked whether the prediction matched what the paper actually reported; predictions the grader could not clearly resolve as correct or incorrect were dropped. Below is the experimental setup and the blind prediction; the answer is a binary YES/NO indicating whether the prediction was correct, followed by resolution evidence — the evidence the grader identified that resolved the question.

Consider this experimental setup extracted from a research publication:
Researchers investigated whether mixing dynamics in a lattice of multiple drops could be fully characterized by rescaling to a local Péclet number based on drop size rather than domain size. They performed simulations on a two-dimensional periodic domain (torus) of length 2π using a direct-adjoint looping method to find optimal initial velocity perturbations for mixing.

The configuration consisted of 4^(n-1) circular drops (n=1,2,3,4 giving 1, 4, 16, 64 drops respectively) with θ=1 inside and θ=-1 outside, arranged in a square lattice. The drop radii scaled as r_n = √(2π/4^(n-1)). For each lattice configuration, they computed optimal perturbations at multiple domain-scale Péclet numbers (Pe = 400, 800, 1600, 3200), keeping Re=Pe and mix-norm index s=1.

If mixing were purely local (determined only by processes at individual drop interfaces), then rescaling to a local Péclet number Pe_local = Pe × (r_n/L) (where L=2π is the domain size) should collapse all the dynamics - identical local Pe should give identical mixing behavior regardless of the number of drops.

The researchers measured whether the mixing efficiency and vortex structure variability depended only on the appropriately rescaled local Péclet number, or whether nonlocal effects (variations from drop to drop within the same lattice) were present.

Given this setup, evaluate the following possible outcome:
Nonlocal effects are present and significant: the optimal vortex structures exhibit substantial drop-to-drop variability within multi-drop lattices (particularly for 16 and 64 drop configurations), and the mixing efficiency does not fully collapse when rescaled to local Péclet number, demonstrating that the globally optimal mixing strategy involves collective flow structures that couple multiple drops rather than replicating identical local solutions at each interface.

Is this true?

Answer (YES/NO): NO